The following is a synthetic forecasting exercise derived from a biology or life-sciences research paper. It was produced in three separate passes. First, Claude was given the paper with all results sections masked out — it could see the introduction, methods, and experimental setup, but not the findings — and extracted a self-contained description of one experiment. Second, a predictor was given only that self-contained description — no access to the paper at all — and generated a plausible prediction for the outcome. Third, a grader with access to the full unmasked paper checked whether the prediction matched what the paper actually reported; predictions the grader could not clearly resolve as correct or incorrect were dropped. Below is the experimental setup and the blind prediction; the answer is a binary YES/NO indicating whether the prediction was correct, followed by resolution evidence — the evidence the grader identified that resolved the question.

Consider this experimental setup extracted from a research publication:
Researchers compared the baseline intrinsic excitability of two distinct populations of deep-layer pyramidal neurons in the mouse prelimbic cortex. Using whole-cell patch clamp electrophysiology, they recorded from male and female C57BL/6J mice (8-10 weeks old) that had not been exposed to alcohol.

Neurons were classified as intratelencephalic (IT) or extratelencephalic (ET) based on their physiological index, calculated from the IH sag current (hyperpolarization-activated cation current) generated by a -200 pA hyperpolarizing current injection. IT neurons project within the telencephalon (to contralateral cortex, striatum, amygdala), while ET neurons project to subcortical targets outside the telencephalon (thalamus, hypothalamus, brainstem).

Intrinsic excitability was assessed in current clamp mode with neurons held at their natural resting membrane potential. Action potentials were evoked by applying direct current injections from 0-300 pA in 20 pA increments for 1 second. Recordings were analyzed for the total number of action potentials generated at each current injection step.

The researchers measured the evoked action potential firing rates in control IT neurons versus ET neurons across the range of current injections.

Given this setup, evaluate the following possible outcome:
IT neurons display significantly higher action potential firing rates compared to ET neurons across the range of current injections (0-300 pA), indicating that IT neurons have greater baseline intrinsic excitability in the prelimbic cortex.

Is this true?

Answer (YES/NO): NO